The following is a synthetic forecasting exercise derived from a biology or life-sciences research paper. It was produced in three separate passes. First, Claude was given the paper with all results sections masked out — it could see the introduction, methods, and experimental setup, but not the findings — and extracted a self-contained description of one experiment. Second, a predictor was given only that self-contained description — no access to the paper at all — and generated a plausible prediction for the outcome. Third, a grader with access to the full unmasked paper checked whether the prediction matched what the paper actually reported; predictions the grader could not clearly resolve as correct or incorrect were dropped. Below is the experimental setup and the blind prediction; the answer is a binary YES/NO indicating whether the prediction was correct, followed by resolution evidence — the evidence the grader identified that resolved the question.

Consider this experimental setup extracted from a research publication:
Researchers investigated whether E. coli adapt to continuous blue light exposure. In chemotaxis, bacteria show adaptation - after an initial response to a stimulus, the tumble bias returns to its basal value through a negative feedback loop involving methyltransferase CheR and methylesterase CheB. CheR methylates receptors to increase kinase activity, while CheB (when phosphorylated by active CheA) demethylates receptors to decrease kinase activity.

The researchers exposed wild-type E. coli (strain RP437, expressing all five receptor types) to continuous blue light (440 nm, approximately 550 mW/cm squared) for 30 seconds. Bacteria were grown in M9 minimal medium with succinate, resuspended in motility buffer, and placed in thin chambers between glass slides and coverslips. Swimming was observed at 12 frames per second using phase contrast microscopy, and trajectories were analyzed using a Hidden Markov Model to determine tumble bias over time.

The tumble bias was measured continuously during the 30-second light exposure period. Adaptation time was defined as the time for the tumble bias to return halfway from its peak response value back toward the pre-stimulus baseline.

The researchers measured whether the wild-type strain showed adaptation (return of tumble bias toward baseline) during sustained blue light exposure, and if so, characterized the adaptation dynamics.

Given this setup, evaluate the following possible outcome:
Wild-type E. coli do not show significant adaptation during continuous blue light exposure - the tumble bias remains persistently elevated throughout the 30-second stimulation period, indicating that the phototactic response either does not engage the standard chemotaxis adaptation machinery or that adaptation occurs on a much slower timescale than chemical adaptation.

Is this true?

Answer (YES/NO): NO